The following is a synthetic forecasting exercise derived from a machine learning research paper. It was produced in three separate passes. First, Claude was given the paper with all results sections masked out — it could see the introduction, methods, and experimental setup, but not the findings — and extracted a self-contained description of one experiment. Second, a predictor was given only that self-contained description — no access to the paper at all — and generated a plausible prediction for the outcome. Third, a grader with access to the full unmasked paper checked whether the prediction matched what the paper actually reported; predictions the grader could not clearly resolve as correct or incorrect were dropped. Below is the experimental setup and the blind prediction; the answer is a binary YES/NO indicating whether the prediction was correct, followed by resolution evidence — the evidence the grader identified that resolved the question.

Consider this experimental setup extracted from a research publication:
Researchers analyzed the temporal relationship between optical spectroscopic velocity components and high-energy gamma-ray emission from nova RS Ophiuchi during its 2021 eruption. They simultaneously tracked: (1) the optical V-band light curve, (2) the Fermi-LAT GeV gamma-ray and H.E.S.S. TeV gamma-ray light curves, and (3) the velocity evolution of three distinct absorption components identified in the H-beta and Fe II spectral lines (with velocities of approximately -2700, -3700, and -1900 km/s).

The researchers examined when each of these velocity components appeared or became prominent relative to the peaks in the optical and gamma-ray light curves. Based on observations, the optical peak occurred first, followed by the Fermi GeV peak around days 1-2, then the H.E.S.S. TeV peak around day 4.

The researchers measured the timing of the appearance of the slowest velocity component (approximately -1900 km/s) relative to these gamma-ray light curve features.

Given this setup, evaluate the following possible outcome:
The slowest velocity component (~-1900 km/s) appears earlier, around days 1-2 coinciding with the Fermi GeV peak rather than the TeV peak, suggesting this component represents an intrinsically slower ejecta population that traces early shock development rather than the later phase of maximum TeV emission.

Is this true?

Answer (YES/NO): NO